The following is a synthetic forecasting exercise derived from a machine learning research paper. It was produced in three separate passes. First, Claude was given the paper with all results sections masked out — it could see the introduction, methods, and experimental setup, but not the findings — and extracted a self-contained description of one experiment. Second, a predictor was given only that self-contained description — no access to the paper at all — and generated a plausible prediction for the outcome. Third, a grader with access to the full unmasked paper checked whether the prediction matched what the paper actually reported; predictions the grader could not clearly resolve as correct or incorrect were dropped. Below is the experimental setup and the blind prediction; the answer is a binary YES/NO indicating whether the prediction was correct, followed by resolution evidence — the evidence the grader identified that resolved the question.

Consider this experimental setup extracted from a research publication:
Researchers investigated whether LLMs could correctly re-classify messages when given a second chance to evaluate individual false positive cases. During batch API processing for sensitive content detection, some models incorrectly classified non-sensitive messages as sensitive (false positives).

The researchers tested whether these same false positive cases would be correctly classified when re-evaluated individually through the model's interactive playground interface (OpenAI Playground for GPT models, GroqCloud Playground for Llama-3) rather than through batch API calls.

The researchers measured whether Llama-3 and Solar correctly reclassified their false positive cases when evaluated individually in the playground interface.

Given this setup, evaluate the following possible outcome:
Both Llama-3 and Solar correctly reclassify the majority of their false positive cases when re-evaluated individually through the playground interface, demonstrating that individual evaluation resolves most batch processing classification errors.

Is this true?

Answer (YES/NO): YES